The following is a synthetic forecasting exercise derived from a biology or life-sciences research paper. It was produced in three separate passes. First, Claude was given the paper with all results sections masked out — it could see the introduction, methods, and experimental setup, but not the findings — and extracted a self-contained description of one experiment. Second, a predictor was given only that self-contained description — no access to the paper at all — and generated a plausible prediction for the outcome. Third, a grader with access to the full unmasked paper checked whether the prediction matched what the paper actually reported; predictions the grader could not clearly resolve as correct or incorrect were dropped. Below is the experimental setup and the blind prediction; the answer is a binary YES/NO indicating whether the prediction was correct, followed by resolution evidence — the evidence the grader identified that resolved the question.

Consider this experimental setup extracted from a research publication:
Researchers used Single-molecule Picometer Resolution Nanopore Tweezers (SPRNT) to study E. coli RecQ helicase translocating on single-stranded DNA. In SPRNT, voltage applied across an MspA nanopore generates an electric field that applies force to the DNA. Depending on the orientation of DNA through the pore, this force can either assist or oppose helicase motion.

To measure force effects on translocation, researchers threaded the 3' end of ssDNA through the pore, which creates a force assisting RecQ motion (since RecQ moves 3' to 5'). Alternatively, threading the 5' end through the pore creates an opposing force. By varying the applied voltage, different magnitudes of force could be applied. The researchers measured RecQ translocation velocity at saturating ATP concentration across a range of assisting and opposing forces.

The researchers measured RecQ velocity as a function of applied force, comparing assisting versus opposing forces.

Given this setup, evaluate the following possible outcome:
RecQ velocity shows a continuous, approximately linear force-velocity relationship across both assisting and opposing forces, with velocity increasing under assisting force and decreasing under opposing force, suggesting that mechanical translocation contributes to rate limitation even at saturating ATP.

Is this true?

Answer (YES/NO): NO